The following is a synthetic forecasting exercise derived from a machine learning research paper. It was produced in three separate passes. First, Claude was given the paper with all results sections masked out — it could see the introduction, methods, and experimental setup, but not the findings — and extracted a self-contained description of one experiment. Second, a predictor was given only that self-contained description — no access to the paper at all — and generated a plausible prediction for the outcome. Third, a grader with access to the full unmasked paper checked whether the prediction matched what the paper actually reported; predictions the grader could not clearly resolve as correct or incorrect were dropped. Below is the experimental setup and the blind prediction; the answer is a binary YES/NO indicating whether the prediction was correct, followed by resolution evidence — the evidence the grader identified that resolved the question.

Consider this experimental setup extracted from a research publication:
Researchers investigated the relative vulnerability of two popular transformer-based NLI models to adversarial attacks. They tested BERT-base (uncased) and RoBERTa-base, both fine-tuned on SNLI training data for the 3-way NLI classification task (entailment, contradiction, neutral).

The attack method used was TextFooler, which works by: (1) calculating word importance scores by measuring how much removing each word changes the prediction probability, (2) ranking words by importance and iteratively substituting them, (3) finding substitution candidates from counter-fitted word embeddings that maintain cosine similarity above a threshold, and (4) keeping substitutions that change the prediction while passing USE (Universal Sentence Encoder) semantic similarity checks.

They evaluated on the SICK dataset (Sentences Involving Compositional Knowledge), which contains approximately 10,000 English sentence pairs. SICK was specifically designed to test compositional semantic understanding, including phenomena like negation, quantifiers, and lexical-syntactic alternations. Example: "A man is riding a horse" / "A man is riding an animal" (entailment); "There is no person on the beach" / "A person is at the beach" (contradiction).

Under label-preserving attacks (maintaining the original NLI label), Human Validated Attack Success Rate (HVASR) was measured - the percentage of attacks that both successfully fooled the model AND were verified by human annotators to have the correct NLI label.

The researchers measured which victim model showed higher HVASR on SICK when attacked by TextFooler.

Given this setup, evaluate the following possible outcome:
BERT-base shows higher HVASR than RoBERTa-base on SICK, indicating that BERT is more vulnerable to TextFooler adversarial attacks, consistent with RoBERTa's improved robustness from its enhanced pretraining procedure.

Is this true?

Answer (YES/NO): NO